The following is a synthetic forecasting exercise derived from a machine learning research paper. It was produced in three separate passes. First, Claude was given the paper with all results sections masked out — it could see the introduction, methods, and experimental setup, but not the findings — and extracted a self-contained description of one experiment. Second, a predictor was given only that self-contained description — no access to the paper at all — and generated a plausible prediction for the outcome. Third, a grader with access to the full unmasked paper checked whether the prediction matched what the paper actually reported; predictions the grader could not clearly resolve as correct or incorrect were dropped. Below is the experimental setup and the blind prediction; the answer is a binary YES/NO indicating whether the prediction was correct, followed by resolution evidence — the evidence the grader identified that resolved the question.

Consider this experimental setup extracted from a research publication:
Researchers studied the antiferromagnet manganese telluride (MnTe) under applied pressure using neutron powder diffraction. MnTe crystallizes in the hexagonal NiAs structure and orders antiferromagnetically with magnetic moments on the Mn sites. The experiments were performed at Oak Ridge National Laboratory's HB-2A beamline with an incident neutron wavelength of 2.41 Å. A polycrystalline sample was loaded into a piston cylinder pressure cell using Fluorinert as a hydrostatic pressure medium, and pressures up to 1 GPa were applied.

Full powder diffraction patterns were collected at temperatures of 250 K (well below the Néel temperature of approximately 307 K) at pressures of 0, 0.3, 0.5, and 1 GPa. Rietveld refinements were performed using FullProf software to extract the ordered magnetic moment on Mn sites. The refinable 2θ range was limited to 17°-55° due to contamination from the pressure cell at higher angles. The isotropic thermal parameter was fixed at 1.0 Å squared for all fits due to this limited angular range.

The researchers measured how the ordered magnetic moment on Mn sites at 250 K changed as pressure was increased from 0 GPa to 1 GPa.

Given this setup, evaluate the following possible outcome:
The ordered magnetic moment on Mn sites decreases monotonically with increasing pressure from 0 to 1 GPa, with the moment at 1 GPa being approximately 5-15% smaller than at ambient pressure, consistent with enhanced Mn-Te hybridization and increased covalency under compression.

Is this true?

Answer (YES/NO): NO